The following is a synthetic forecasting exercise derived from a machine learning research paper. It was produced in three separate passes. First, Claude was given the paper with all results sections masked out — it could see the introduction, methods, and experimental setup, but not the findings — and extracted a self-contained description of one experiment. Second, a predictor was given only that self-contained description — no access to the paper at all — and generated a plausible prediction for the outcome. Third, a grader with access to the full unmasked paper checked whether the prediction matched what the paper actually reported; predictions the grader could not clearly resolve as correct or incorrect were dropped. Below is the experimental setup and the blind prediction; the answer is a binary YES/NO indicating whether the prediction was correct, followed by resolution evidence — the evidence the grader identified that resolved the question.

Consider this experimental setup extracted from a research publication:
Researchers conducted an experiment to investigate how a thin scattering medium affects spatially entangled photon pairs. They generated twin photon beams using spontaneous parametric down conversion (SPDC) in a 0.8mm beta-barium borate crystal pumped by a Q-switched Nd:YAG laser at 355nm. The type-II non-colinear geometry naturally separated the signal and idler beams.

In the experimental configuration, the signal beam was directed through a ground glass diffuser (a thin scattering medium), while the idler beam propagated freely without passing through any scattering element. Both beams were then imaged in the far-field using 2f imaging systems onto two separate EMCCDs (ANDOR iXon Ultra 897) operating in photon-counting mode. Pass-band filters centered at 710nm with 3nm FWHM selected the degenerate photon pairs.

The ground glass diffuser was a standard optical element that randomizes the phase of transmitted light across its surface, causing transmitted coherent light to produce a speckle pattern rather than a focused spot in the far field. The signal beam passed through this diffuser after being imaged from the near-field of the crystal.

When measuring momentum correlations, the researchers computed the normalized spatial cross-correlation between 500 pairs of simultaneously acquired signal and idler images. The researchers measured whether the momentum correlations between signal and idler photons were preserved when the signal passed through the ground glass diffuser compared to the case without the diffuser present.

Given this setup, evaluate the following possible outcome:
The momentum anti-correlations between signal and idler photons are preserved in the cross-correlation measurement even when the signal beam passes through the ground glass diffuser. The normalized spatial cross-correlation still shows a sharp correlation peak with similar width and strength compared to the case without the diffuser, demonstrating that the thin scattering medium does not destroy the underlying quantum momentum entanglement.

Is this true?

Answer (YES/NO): NO